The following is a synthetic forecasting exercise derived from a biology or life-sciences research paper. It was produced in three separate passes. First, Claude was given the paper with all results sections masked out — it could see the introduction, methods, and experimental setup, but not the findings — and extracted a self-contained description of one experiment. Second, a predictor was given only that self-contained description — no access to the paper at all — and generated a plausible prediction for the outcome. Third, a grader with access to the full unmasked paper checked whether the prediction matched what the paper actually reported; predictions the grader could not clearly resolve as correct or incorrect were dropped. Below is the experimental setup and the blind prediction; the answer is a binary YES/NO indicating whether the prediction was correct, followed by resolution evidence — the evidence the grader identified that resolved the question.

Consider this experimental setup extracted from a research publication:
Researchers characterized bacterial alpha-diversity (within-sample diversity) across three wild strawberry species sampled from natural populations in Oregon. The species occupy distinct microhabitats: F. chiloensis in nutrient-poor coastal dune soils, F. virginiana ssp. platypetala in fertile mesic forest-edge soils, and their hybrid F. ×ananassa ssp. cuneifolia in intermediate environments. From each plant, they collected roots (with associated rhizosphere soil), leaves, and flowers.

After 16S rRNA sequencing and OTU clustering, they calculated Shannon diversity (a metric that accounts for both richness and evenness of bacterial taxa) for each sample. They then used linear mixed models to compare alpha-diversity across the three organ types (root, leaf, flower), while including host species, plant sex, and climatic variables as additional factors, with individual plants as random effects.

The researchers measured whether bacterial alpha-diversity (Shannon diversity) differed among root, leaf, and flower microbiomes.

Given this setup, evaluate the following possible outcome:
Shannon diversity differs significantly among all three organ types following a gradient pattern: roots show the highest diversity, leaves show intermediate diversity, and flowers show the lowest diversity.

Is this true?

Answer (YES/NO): NO